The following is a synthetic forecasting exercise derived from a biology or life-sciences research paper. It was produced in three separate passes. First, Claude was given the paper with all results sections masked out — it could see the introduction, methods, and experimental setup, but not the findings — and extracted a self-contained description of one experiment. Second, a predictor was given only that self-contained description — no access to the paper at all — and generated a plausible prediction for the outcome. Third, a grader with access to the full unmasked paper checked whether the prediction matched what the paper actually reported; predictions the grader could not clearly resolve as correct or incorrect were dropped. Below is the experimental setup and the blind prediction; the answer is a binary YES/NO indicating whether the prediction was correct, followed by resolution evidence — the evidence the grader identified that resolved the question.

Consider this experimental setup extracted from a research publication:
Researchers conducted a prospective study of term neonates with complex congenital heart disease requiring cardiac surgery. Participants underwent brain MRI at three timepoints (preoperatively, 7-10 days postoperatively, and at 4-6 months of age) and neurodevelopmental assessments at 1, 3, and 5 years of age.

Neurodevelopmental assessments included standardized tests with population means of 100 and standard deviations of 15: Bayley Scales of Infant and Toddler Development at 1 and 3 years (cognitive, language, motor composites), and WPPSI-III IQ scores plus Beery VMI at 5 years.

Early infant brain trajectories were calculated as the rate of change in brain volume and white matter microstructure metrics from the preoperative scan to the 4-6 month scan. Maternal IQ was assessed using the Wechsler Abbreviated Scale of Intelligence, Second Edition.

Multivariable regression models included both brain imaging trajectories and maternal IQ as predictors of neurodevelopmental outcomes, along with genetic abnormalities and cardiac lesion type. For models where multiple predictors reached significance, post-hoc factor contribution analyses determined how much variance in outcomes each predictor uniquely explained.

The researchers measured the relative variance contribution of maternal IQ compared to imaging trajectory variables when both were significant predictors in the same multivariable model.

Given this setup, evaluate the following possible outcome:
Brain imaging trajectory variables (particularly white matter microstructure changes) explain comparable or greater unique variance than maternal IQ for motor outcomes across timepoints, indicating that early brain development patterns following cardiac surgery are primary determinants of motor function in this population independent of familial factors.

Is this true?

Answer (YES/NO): NO